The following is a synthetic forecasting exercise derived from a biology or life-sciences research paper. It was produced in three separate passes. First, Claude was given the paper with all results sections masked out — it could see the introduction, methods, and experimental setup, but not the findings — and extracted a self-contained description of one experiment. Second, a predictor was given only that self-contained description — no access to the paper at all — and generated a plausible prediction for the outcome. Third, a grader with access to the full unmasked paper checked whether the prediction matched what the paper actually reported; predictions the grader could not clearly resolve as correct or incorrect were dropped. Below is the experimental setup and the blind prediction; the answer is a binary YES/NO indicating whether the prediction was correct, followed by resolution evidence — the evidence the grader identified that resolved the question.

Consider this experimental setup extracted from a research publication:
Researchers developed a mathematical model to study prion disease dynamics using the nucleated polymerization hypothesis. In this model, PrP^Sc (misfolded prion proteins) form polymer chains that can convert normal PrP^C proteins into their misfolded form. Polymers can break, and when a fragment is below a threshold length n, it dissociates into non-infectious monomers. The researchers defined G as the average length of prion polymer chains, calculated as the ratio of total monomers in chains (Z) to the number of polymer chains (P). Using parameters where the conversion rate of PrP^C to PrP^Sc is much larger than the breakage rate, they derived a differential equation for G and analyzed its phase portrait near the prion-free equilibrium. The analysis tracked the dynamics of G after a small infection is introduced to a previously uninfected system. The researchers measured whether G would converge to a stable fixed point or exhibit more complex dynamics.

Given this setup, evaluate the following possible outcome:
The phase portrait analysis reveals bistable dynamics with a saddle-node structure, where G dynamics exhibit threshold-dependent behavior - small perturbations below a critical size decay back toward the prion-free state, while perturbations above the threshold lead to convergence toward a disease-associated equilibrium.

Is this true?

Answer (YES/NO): NO